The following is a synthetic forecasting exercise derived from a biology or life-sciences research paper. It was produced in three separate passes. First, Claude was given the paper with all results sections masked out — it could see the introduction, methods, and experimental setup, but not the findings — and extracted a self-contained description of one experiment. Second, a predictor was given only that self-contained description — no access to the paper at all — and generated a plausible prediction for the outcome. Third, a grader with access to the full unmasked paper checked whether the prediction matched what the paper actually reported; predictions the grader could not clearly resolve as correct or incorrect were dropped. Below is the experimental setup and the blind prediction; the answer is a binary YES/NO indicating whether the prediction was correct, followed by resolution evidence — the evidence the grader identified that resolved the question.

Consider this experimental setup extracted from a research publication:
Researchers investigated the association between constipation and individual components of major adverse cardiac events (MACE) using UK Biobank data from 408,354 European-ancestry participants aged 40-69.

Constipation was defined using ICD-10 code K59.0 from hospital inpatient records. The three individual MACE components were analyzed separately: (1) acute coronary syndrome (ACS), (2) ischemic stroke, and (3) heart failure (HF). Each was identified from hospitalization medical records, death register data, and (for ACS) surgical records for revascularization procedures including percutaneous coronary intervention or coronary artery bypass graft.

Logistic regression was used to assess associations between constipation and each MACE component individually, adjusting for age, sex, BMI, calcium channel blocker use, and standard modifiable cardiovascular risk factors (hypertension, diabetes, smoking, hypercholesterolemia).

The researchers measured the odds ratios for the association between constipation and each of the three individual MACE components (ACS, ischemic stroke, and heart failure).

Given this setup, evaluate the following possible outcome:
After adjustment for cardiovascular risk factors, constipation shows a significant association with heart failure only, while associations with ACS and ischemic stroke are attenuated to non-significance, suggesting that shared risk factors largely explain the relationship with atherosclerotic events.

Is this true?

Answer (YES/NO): NO